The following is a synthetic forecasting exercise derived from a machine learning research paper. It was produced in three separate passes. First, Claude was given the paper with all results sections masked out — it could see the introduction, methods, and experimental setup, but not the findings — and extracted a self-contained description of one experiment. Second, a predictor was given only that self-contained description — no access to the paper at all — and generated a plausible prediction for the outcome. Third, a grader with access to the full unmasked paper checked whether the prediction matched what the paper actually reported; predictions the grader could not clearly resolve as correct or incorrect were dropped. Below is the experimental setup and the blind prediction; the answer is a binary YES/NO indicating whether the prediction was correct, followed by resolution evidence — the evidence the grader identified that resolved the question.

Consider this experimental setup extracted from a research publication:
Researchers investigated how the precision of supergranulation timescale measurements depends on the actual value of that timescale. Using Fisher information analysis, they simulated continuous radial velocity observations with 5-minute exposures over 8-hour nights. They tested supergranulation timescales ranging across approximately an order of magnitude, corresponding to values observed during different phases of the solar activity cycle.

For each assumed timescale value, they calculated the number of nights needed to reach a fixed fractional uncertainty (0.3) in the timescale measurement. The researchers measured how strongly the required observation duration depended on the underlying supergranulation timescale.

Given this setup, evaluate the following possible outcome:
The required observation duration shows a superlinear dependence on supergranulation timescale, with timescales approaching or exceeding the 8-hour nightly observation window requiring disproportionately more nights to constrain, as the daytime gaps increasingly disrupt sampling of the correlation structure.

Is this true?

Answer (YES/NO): NO